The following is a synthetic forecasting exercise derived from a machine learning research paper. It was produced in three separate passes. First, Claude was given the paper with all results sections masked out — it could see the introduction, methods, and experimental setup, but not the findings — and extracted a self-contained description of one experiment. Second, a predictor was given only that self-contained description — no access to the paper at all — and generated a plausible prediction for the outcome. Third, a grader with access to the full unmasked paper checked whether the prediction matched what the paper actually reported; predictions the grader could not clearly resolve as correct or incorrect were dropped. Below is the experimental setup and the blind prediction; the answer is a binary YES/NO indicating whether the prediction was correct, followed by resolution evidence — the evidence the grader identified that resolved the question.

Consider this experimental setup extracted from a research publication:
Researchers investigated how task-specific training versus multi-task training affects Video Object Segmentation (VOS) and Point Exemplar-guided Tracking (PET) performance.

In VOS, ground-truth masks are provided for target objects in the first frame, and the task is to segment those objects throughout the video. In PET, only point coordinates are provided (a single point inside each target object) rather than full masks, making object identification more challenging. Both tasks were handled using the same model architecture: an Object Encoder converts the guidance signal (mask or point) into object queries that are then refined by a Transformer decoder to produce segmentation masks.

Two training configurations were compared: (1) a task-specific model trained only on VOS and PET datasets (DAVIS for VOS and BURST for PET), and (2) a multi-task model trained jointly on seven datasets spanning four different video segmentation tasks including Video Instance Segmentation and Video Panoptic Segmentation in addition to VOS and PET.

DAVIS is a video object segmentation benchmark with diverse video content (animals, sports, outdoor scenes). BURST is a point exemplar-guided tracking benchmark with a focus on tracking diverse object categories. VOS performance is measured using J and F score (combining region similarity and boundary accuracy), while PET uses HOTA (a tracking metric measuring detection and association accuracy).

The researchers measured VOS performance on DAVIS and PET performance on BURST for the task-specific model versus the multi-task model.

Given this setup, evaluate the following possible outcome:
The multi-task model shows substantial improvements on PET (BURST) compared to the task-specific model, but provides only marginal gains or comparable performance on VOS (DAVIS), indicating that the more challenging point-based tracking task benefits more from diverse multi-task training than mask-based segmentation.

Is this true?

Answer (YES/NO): NO